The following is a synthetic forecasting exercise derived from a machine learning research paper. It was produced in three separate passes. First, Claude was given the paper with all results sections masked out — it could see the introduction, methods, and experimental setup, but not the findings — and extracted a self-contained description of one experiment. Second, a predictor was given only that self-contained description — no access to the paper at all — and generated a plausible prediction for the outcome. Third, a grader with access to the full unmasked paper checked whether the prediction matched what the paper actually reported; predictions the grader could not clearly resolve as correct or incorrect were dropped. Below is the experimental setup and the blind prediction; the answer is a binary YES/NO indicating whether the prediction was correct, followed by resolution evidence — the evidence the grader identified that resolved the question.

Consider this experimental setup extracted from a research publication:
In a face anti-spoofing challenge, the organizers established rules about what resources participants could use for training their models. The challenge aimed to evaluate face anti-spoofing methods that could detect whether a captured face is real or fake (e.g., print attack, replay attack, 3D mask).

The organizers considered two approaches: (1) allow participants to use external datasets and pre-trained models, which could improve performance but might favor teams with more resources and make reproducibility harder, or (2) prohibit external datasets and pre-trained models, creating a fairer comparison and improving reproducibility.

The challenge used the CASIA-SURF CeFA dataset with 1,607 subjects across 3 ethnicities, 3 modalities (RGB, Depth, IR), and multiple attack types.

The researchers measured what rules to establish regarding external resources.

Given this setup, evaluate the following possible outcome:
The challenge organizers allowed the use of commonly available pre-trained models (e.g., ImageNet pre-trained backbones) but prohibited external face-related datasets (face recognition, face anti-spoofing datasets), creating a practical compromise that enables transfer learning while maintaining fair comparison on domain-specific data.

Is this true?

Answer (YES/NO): NO